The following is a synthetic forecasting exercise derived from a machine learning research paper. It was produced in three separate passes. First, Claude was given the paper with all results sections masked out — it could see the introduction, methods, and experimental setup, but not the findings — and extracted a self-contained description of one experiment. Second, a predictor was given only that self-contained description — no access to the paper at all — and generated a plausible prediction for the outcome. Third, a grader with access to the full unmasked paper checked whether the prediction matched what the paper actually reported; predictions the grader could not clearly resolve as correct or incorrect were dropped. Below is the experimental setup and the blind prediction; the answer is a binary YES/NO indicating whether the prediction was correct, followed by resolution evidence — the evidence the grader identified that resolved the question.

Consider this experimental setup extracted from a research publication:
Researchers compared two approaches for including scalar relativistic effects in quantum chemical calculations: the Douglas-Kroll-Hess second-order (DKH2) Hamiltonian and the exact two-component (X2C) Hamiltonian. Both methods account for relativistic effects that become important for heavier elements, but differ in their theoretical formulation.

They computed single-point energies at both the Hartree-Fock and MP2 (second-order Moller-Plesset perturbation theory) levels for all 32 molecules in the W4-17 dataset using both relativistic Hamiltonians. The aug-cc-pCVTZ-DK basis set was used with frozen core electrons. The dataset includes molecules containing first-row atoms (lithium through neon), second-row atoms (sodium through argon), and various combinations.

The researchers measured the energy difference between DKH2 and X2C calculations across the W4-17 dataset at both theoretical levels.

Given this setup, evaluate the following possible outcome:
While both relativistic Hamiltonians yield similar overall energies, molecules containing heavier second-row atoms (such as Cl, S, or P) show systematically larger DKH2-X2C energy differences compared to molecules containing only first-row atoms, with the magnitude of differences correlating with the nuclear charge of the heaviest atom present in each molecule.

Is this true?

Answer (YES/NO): NO